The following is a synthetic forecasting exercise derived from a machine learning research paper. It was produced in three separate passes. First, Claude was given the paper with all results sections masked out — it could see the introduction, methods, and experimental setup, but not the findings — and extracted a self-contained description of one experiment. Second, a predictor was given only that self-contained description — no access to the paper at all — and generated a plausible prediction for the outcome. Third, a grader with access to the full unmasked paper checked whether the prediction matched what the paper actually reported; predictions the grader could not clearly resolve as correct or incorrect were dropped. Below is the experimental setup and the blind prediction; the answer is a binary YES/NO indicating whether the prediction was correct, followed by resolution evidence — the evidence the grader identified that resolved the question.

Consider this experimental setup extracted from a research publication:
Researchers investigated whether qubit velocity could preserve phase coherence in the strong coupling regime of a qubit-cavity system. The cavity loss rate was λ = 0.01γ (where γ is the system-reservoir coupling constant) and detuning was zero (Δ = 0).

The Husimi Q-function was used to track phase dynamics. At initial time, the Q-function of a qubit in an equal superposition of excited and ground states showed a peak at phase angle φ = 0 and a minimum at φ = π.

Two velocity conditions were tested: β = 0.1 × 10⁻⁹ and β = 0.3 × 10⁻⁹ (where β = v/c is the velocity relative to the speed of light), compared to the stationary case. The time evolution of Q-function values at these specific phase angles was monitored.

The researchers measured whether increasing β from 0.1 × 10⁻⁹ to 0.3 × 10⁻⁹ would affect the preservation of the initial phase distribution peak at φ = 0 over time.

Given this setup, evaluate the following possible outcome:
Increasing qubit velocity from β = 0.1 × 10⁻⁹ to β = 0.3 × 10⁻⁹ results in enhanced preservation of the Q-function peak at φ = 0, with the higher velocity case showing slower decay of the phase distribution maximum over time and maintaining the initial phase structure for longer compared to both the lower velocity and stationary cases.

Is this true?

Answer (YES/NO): YES